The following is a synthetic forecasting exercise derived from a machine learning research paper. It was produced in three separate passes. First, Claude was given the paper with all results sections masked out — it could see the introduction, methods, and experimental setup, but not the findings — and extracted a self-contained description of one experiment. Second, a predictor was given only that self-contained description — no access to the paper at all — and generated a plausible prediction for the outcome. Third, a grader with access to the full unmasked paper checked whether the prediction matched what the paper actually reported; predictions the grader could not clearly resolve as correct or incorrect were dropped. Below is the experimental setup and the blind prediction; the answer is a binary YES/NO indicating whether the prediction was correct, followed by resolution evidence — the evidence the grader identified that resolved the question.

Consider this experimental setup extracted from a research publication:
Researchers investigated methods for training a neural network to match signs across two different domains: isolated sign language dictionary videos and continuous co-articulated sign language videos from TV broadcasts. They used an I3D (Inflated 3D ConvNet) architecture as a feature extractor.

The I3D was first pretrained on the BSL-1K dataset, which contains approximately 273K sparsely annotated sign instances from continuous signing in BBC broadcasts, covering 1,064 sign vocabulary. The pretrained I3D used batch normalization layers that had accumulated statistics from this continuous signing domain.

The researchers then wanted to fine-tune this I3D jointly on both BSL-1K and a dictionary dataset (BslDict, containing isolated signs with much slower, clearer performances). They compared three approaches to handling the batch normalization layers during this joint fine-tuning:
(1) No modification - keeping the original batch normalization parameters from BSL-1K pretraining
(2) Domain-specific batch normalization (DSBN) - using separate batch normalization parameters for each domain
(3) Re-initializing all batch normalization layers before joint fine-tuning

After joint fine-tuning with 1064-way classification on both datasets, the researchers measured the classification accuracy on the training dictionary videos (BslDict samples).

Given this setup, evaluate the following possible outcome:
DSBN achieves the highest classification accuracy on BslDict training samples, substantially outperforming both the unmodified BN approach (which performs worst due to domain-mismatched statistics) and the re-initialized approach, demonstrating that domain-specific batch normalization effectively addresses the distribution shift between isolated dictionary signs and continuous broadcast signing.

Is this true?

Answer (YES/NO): NO